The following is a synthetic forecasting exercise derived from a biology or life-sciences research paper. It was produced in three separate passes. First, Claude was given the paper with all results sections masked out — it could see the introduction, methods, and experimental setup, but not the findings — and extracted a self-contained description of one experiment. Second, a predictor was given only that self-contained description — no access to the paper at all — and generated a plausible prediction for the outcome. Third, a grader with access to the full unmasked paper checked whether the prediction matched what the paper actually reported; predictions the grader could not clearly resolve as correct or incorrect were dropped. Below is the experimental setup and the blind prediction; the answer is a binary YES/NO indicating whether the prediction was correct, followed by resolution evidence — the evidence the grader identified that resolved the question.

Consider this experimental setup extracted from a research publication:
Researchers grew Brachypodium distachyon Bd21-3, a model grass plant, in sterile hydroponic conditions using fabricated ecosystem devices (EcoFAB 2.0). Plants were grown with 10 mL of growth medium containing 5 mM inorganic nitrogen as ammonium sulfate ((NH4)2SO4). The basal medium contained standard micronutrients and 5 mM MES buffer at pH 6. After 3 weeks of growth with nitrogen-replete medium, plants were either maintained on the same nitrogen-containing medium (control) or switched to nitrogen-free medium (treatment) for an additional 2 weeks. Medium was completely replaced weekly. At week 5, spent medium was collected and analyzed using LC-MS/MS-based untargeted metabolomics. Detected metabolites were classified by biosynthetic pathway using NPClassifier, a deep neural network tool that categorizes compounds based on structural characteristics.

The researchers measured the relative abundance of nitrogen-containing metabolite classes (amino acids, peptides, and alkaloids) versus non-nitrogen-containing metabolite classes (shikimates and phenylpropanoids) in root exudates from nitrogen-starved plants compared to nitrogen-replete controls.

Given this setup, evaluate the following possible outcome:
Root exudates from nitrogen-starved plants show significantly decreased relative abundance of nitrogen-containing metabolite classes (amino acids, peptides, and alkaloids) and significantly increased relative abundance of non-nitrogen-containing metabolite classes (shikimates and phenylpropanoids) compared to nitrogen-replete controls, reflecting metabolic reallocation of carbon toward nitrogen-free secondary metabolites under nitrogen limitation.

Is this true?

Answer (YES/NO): YES